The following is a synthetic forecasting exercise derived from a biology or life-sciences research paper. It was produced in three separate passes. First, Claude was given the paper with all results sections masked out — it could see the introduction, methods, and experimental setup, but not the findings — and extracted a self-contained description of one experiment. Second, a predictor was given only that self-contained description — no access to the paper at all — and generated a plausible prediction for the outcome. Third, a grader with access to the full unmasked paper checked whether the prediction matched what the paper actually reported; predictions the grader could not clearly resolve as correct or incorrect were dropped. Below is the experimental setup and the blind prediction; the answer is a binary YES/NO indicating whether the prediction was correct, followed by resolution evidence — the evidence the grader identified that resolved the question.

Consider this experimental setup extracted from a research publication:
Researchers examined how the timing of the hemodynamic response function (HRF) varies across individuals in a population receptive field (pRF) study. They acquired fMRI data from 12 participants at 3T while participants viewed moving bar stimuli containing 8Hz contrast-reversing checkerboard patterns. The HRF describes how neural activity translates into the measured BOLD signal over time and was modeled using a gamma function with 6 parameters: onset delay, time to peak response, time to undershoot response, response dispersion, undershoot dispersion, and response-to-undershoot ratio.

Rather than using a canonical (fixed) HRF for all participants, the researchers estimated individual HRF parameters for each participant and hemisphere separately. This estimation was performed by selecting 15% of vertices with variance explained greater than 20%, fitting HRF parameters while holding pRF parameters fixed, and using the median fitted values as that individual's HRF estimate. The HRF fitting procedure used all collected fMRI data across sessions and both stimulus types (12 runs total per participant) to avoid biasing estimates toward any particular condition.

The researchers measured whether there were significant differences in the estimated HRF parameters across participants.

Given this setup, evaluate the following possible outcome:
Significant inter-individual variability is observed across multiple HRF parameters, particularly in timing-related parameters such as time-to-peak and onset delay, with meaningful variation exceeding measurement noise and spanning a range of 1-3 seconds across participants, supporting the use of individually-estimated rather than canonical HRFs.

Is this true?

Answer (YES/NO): NO